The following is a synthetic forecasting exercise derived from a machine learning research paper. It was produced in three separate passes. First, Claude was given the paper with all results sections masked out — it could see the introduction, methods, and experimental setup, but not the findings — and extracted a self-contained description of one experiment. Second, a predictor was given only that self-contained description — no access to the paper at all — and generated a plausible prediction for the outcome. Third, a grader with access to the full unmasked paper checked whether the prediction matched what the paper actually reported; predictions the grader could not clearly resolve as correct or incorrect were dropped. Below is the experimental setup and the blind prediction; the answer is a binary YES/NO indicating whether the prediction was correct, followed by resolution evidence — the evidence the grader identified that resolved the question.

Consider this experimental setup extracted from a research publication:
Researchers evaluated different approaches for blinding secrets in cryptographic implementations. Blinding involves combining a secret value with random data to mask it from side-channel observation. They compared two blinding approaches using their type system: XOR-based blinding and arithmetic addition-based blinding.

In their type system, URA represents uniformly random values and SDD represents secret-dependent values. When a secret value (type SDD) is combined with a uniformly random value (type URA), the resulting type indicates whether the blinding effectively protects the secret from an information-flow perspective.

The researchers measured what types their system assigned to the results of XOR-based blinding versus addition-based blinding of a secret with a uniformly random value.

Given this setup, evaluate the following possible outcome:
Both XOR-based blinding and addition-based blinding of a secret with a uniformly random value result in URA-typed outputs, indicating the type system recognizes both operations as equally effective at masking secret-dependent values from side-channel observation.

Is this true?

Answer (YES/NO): NO